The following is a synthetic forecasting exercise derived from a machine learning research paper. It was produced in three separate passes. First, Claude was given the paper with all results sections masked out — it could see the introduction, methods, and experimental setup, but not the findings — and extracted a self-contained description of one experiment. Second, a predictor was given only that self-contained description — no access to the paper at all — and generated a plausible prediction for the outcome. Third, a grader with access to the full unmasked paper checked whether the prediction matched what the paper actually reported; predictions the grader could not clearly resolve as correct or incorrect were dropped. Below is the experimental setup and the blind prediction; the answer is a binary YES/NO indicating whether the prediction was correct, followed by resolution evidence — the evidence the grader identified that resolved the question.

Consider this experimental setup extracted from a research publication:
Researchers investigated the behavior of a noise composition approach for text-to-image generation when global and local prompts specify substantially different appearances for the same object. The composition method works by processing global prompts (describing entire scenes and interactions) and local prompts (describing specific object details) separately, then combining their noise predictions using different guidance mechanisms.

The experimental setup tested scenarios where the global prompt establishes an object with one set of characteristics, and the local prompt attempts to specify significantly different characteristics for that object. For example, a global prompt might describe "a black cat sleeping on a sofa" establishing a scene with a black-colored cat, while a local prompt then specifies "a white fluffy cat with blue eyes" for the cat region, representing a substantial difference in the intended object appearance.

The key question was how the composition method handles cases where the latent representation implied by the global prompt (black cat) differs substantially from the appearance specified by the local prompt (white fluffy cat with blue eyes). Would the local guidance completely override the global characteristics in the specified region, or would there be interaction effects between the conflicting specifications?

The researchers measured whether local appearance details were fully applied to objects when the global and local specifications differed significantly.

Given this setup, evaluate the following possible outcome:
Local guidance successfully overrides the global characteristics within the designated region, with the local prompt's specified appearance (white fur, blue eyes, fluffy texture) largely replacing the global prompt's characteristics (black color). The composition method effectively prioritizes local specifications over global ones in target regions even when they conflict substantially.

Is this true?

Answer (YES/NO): NO